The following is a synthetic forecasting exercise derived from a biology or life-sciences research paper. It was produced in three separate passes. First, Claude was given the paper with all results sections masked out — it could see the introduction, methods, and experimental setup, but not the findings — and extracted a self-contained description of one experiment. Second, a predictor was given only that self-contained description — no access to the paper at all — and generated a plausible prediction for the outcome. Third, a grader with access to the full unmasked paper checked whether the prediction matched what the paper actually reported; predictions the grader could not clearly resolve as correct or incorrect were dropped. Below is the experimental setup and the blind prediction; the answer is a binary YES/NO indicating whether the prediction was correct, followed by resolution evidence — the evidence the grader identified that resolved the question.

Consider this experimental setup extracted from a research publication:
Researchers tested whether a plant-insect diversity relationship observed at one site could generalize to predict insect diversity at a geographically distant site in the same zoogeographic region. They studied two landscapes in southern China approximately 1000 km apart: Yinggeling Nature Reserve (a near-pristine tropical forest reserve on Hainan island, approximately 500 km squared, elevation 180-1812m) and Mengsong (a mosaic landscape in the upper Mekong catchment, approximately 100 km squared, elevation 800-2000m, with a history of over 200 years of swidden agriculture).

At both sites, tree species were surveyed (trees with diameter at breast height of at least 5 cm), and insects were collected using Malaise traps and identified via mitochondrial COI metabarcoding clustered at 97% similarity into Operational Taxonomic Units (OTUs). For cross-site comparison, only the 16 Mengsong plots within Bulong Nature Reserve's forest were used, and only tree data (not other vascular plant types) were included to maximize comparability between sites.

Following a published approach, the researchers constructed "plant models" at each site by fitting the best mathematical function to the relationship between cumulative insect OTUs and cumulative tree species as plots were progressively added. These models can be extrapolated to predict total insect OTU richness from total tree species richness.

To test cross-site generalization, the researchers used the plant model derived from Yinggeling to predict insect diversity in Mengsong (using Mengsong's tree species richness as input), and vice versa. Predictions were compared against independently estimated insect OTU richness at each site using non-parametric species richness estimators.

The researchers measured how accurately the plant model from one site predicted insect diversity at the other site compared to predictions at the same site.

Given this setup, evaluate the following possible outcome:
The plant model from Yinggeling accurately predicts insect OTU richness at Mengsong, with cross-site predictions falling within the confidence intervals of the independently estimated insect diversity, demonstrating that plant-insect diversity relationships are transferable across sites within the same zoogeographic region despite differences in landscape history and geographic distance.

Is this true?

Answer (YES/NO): NO